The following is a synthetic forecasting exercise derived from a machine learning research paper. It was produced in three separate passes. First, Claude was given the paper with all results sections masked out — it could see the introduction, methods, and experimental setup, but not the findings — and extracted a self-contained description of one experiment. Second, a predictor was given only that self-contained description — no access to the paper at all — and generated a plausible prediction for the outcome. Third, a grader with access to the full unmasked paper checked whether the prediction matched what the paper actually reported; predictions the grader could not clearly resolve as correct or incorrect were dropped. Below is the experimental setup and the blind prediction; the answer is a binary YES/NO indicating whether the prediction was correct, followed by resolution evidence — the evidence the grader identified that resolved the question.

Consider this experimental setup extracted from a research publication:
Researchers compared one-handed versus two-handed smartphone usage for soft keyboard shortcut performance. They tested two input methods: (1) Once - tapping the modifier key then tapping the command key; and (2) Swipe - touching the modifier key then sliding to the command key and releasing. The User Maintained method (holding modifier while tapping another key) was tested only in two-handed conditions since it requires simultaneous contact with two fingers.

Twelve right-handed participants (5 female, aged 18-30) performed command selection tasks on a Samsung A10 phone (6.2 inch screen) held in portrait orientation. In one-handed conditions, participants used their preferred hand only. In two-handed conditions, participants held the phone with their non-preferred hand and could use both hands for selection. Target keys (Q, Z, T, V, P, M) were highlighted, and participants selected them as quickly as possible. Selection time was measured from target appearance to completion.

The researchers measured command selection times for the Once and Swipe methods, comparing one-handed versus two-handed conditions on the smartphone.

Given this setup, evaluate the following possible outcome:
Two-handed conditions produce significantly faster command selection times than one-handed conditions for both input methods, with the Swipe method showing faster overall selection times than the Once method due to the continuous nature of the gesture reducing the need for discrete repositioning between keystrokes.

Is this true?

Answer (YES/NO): NO